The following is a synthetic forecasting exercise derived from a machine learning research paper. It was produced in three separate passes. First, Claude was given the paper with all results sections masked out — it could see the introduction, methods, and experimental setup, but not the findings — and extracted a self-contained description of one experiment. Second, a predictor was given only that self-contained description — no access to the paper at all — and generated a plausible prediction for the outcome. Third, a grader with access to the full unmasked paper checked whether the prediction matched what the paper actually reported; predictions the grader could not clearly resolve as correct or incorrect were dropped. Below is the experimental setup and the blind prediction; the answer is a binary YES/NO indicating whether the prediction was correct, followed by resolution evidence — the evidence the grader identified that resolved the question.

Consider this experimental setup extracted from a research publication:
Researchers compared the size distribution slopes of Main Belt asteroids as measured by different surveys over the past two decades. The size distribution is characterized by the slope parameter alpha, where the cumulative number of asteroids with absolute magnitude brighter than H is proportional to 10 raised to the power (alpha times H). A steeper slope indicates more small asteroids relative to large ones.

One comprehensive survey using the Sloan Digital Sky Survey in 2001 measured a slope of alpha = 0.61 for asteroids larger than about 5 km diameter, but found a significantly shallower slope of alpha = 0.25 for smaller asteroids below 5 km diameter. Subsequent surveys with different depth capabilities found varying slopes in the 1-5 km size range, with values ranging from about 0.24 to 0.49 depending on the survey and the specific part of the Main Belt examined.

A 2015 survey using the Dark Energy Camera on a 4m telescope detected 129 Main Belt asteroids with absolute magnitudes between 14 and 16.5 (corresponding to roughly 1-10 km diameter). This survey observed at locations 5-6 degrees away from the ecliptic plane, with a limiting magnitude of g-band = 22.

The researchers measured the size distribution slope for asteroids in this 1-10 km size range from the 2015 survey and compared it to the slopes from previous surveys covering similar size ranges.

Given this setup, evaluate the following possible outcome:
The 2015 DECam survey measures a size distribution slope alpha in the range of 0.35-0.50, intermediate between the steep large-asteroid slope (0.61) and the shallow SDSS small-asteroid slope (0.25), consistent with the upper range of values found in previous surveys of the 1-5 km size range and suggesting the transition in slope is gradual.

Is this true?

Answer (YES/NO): NO